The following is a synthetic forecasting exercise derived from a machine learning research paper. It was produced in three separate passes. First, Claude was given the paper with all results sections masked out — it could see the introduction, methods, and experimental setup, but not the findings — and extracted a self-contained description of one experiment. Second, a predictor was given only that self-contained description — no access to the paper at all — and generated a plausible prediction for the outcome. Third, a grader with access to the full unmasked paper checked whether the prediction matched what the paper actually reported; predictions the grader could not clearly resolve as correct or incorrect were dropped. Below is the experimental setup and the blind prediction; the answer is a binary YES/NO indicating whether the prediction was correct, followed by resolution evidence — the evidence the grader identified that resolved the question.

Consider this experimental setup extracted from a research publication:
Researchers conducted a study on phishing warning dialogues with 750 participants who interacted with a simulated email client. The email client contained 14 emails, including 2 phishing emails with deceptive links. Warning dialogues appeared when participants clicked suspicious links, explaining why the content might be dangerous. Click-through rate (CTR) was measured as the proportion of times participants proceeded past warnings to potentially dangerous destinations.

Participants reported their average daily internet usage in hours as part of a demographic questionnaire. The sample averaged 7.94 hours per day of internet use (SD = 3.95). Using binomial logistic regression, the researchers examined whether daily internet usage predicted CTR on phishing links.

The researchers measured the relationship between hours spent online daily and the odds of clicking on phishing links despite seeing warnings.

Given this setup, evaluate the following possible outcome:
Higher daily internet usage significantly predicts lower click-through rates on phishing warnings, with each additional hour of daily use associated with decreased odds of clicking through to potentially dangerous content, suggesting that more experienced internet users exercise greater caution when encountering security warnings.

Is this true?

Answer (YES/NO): NO